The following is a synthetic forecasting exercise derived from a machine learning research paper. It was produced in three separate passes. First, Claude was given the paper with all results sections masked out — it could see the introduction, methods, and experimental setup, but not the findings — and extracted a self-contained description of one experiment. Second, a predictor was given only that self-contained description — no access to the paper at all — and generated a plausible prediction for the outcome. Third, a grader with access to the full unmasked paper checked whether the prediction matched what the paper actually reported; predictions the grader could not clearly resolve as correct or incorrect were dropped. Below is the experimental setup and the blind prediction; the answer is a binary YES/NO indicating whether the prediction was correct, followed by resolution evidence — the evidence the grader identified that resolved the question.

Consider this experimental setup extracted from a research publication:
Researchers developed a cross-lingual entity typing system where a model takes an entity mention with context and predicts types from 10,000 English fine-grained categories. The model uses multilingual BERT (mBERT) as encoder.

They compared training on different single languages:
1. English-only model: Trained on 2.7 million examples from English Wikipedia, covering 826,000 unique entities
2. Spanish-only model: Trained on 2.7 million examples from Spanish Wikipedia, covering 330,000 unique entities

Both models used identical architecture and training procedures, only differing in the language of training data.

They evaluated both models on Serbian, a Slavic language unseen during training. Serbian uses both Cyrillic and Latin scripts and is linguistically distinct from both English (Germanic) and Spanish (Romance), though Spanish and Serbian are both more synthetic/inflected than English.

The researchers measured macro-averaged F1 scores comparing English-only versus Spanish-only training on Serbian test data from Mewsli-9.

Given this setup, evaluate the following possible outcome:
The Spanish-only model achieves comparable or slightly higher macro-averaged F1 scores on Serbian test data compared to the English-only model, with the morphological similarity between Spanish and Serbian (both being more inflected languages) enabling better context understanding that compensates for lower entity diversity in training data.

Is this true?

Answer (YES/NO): NO